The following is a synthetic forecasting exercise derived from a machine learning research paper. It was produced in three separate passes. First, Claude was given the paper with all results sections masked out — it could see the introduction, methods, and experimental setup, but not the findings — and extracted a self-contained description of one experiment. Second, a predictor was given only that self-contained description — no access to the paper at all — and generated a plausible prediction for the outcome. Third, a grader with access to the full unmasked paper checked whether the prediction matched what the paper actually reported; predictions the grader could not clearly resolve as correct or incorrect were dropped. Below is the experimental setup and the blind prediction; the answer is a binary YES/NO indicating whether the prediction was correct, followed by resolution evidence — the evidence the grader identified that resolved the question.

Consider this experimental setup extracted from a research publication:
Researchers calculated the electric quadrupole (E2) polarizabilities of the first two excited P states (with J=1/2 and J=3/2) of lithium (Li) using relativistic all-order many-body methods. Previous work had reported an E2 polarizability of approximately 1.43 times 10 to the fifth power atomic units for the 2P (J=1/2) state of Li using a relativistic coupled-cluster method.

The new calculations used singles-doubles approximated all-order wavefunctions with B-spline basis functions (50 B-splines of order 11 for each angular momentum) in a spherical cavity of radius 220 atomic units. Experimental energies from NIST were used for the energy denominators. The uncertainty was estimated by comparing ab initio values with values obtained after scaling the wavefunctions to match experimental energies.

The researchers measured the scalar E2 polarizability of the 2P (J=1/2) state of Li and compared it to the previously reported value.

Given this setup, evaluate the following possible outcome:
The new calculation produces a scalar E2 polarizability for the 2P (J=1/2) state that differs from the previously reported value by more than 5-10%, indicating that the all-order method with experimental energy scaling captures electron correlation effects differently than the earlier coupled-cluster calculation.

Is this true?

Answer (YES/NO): YES